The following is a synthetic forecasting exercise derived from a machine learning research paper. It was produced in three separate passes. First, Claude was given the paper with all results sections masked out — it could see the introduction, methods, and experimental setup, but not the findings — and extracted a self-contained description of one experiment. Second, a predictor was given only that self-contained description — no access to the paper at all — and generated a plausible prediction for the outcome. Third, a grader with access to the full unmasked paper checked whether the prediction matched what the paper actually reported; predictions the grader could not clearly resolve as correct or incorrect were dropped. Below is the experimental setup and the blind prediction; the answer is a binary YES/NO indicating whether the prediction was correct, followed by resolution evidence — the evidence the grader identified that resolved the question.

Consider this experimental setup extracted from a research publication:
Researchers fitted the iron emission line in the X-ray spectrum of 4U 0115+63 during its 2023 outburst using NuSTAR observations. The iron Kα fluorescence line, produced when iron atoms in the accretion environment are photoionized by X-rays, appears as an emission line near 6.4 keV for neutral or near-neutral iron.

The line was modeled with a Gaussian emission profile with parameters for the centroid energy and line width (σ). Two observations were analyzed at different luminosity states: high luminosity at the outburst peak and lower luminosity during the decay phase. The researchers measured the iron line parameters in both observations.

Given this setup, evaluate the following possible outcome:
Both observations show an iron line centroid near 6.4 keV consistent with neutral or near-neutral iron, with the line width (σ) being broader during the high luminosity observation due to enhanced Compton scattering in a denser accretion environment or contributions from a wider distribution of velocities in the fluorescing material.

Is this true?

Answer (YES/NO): NO